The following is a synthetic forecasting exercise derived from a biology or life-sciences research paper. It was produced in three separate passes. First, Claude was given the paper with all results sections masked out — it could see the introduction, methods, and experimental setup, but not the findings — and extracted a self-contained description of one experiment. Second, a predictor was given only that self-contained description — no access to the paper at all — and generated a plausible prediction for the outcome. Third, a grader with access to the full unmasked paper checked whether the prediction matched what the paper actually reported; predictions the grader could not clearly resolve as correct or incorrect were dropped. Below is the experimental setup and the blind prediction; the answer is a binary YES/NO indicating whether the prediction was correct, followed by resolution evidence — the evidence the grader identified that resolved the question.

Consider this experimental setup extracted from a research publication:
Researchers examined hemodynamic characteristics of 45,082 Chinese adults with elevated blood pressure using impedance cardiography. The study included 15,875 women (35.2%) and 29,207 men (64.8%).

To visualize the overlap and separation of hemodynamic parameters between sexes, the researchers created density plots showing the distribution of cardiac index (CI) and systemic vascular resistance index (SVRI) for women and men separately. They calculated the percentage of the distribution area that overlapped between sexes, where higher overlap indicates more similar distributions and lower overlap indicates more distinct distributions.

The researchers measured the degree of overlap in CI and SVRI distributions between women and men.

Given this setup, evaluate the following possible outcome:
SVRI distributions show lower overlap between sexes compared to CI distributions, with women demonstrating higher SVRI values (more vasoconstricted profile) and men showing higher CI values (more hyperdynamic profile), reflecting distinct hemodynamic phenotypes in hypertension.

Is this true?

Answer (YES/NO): NO